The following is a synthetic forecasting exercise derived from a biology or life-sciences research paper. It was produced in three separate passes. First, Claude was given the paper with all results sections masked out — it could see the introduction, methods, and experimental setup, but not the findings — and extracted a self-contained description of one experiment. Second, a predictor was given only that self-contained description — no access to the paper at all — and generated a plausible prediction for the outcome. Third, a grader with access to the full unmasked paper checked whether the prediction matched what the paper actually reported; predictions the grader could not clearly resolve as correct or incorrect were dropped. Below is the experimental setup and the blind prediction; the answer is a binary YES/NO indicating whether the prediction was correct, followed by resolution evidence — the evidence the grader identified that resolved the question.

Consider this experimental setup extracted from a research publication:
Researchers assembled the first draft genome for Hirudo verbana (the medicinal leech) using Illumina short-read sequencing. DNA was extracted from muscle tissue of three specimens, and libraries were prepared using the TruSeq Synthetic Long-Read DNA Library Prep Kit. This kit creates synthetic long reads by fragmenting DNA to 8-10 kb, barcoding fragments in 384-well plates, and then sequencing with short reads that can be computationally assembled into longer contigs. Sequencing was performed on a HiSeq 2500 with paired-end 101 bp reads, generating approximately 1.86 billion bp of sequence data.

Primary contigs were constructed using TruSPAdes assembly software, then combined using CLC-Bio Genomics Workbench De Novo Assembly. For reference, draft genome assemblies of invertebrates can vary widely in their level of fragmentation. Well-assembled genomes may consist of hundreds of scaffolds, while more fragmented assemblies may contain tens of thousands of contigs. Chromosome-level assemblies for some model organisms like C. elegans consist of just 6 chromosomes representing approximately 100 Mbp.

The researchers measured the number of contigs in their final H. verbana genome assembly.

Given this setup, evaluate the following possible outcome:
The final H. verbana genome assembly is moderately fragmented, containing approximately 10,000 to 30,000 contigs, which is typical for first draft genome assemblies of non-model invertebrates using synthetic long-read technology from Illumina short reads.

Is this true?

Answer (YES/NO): NO